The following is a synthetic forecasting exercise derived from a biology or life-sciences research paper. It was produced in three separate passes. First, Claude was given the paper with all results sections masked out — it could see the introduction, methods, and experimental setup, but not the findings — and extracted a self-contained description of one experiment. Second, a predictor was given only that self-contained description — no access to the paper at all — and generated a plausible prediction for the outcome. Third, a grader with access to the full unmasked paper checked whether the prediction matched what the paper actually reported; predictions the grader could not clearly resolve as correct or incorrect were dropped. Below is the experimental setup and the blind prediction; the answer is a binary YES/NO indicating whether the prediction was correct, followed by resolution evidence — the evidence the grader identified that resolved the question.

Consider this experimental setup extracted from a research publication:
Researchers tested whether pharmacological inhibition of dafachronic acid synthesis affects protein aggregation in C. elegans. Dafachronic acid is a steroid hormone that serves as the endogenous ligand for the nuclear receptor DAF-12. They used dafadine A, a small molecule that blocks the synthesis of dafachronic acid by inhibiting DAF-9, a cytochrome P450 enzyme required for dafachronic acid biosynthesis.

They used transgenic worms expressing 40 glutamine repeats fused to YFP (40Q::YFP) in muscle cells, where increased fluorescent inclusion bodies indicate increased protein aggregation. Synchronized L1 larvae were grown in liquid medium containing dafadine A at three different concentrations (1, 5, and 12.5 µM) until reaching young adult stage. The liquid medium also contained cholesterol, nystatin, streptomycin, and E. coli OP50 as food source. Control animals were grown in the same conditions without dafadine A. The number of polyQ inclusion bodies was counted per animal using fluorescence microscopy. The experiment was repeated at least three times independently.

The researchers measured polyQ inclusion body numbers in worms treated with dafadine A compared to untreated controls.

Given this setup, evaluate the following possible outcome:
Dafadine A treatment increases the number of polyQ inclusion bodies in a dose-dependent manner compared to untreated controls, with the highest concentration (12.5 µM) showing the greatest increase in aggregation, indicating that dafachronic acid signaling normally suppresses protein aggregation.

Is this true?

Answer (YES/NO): YES